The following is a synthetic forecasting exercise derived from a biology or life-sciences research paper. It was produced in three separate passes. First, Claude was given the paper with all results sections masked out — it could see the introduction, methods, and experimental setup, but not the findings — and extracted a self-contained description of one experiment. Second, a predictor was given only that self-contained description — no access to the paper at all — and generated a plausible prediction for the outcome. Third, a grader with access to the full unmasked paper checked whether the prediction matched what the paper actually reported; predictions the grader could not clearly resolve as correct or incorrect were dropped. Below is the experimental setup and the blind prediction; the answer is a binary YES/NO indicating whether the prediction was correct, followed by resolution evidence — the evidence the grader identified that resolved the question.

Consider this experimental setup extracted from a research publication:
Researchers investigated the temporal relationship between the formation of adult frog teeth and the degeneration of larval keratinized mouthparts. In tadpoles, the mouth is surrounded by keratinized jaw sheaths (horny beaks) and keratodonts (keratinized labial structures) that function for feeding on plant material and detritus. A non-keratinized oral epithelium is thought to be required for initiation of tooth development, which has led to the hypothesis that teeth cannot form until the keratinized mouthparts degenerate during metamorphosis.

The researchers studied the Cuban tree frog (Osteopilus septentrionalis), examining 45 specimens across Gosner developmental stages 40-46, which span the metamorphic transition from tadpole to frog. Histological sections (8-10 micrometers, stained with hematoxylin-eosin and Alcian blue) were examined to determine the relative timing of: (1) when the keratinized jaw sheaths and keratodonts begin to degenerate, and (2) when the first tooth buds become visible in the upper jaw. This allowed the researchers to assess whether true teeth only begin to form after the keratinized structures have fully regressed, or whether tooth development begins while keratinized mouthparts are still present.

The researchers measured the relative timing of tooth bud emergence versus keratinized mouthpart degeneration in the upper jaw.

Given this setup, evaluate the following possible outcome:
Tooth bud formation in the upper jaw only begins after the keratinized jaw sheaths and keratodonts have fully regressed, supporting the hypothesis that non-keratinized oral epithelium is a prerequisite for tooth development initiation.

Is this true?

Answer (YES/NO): NO